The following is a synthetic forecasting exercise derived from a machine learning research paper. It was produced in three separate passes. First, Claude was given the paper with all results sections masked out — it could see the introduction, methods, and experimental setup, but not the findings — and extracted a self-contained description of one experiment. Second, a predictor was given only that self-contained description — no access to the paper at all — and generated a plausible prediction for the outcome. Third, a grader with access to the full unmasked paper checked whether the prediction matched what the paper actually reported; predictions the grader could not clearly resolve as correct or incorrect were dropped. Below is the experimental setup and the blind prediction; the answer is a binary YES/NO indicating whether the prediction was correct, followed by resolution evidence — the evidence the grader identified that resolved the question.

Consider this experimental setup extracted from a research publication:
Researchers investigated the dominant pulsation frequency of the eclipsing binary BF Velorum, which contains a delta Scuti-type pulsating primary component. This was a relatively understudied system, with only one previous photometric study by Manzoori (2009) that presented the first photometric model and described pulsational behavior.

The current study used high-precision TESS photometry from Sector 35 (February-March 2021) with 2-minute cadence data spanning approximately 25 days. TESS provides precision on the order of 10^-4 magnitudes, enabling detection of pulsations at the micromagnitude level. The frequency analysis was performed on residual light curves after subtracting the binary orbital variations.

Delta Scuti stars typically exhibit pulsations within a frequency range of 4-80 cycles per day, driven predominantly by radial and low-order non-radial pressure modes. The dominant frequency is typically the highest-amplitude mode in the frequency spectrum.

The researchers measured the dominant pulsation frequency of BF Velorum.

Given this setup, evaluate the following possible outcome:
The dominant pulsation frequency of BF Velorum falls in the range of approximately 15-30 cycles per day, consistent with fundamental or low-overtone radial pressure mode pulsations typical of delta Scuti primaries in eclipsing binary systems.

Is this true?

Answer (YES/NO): NO